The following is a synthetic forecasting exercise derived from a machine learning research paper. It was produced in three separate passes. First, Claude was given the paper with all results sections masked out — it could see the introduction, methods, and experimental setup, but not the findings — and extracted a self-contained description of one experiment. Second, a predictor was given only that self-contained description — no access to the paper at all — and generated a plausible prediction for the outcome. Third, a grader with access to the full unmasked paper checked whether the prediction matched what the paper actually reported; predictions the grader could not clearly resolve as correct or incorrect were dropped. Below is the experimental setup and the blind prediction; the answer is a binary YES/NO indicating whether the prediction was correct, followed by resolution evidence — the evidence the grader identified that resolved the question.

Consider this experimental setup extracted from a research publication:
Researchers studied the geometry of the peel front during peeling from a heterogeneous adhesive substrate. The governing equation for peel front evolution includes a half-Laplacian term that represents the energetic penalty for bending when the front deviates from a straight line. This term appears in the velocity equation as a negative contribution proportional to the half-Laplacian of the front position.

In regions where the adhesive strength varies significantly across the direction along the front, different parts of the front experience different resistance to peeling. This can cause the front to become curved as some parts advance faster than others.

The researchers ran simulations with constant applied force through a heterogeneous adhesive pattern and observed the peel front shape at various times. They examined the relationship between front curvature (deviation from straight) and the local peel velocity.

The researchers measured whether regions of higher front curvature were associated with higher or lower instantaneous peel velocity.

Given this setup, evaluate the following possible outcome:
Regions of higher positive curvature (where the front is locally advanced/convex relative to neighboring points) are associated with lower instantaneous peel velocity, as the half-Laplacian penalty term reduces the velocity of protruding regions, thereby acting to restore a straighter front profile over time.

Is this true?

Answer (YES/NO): YES